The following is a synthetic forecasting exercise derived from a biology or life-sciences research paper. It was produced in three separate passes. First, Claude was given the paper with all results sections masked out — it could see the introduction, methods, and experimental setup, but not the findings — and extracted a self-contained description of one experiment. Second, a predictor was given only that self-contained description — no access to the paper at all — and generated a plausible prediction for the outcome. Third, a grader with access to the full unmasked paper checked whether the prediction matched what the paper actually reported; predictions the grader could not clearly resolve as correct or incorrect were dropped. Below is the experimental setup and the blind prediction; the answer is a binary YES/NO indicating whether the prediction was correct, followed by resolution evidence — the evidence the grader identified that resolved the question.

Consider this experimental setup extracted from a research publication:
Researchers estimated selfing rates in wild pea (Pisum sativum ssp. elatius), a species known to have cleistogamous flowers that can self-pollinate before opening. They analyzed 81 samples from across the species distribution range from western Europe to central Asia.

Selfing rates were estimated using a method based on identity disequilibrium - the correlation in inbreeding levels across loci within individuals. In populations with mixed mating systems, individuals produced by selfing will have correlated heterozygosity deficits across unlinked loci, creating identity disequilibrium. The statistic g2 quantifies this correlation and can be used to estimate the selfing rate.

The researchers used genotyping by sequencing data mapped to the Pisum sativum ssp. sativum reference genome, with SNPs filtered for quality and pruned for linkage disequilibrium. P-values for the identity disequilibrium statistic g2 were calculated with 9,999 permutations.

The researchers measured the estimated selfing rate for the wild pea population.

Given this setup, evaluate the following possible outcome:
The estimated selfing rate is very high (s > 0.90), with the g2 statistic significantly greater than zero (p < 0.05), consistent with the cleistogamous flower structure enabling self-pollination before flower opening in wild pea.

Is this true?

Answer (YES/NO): NO